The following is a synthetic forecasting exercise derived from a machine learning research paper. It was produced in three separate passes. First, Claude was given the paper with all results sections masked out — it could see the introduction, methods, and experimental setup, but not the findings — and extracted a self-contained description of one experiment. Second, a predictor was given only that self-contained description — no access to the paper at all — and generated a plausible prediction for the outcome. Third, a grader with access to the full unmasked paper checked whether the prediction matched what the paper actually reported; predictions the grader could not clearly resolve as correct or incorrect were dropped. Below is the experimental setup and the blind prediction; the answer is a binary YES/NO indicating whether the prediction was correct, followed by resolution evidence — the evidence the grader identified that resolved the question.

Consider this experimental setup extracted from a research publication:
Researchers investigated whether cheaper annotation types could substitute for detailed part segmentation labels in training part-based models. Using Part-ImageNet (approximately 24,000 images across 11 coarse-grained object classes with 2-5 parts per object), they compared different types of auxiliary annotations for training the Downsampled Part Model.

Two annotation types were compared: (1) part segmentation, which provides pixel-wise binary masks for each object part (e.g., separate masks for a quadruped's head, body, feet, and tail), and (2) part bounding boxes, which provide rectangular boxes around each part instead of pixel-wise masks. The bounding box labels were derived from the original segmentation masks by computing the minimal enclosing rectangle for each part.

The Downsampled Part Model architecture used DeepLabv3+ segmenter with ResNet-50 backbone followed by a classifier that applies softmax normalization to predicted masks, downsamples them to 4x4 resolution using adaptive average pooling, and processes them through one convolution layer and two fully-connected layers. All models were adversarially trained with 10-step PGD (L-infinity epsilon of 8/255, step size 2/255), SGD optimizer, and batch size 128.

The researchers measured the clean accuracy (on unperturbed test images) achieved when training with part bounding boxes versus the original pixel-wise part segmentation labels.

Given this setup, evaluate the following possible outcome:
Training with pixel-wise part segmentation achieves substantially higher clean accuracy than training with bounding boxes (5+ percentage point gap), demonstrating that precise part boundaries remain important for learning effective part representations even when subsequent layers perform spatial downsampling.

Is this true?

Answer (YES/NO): NO